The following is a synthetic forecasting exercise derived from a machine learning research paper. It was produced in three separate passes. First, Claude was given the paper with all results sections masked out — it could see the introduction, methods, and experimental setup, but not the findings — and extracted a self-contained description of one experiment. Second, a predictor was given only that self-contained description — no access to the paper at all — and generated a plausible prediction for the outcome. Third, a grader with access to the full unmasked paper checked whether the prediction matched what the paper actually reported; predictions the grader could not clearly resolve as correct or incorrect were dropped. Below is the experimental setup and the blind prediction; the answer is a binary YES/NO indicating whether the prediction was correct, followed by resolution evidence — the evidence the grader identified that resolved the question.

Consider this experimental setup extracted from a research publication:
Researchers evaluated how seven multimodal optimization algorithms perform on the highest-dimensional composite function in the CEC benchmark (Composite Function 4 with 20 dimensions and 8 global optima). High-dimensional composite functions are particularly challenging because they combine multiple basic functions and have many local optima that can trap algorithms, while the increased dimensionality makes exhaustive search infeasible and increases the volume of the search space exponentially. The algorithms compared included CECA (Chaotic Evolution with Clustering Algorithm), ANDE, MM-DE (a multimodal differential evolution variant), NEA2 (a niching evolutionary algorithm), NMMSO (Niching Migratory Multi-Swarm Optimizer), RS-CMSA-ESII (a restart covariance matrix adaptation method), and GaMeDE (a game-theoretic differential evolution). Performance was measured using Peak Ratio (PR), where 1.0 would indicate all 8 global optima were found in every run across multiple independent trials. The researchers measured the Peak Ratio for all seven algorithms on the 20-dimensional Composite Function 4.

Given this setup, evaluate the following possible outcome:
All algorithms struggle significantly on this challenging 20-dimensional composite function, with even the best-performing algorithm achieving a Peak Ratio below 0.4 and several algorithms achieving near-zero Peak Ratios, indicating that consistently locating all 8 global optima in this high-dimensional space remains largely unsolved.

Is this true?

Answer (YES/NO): NO